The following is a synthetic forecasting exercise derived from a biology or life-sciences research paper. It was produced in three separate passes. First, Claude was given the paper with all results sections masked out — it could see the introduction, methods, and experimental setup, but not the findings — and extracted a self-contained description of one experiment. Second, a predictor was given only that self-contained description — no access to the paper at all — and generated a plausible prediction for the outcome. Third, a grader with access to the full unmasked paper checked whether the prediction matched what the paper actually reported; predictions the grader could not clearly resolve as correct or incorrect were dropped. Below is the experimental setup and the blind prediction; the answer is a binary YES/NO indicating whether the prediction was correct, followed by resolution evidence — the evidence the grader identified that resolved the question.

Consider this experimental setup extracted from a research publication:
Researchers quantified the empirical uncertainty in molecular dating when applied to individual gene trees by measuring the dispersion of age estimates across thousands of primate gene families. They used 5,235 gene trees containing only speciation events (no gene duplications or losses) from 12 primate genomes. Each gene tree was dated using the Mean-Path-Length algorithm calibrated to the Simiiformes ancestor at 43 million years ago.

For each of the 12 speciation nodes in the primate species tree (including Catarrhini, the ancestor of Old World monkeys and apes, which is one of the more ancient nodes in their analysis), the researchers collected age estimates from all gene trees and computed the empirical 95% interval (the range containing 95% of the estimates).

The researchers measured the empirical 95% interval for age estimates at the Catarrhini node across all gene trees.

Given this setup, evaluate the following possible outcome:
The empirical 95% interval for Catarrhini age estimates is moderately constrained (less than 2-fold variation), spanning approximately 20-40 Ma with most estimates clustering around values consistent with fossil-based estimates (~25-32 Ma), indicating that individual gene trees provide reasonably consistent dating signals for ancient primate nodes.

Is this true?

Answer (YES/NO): NO